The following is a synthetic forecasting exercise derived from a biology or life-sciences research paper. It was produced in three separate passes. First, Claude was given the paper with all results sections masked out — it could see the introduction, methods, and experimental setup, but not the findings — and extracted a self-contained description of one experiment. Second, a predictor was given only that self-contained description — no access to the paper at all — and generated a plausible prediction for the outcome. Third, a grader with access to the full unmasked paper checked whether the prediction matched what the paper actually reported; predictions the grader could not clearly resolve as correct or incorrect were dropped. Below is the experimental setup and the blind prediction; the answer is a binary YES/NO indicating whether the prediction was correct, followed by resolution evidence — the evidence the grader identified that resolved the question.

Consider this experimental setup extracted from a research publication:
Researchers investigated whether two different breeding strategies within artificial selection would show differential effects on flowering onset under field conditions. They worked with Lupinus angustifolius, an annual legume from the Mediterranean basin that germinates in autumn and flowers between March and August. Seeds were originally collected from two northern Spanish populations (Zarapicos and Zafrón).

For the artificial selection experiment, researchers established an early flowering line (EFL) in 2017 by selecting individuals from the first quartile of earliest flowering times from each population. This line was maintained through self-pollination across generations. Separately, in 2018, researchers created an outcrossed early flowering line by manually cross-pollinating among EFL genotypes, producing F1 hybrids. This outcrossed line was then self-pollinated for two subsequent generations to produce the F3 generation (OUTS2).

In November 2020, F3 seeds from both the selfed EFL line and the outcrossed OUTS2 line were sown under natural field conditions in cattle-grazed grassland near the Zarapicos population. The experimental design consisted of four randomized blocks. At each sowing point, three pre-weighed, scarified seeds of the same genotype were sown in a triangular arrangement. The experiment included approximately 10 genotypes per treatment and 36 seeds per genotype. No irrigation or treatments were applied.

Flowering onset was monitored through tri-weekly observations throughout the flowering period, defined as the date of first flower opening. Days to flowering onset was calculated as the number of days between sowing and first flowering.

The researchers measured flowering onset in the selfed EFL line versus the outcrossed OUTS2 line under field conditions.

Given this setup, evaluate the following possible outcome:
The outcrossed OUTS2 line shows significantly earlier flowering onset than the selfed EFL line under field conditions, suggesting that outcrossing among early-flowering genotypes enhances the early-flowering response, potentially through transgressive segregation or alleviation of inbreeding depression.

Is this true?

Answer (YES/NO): NO